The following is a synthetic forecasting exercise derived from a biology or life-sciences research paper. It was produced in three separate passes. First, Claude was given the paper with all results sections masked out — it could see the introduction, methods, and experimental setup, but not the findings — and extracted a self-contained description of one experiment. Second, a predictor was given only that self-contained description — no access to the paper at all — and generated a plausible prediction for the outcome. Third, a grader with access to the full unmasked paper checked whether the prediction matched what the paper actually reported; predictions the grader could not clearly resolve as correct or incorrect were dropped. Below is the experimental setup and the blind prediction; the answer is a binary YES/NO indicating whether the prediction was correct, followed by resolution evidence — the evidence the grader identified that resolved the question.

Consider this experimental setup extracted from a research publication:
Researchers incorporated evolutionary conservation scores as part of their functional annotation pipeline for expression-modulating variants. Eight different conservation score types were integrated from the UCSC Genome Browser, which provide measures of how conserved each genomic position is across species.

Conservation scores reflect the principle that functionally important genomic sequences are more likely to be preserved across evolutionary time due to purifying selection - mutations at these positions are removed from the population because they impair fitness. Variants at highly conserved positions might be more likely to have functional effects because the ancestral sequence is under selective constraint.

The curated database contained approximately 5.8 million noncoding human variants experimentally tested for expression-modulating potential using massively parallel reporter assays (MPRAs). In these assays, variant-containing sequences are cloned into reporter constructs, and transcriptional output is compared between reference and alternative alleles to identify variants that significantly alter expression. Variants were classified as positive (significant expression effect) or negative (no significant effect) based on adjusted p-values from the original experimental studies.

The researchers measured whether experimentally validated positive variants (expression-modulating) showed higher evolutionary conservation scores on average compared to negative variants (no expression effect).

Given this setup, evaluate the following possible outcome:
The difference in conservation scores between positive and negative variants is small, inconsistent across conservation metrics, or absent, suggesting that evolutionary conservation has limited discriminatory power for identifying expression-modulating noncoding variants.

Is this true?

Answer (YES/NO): NO